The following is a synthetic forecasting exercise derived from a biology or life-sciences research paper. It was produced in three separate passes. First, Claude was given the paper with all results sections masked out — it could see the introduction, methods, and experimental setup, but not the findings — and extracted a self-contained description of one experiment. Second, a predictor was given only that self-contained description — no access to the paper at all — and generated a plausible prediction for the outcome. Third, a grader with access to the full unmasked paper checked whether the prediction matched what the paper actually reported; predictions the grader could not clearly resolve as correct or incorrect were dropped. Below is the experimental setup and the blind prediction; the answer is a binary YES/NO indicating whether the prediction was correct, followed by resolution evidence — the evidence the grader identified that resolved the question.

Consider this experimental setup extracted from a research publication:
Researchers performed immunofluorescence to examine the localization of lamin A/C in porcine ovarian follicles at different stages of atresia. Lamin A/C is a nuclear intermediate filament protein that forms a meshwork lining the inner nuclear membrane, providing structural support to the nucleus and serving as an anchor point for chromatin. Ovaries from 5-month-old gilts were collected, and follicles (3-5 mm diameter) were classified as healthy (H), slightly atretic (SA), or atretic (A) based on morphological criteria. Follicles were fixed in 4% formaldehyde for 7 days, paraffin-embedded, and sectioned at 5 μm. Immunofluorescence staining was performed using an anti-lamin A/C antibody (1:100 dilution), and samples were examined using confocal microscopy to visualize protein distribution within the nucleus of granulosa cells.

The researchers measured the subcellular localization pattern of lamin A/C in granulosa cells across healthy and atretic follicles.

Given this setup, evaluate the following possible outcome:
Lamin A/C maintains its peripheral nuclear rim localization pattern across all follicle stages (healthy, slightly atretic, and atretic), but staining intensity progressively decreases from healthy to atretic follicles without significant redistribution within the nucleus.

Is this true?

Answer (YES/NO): NO